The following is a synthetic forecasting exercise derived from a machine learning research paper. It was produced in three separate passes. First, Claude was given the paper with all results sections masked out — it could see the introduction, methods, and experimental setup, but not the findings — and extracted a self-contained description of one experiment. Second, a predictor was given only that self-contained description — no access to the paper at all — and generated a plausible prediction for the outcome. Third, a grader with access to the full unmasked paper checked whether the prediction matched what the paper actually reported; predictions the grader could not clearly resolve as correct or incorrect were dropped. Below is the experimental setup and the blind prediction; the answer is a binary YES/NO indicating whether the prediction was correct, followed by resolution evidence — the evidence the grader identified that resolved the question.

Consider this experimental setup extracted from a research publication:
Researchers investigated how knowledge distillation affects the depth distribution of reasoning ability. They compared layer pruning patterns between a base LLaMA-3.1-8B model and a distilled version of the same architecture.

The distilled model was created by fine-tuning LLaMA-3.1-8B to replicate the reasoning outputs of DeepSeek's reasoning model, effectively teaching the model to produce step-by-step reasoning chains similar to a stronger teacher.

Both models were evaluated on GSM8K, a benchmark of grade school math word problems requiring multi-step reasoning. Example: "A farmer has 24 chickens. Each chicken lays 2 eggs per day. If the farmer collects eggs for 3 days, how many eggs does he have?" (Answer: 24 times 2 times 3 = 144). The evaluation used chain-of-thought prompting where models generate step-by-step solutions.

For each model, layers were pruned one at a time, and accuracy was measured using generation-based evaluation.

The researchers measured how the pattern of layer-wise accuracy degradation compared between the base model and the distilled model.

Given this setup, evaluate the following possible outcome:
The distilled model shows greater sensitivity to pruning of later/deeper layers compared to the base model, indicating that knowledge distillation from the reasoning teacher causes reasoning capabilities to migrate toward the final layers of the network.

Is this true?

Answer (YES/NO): NO